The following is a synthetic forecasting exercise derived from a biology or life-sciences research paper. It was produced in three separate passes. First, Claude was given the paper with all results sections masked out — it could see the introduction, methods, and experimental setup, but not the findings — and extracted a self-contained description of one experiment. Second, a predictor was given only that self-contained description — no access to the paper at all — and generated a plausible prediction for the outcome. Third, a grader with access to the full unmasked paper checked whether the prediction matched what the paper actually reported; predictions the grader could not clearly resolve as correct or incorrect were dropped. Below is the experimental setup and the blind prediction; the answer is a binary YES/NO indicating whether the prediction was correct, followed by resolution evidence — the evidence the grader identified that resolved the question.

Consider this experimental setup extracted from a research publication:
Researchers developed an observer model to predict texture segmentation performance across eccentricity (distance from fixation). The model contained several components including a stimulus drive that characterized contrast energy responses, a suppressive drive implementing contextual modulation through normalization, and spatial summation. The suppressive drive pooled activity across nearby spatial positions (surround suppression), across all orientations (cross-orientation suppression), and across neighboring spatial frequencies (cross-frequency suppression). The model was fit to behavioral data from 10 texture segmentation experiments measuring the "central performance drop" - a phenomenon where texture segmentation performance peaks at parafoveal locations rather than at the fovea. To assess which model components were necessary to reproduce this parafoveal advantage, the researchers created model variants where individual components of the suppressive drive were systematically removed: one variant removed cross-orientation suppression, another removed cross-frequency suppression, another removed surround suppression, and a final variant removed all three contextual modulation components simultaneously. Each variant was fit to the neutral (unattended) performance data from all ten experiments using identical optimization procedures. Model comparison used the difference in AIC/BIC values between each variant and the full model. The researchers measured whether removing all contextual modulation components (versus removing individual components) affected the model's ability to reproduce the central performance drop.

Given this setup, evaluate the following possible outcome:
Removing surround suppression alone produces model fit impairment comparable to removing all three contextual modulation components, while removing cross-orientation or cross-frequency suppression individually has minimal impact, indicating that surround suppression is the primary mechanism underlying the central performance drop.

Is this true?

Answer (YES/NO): NO